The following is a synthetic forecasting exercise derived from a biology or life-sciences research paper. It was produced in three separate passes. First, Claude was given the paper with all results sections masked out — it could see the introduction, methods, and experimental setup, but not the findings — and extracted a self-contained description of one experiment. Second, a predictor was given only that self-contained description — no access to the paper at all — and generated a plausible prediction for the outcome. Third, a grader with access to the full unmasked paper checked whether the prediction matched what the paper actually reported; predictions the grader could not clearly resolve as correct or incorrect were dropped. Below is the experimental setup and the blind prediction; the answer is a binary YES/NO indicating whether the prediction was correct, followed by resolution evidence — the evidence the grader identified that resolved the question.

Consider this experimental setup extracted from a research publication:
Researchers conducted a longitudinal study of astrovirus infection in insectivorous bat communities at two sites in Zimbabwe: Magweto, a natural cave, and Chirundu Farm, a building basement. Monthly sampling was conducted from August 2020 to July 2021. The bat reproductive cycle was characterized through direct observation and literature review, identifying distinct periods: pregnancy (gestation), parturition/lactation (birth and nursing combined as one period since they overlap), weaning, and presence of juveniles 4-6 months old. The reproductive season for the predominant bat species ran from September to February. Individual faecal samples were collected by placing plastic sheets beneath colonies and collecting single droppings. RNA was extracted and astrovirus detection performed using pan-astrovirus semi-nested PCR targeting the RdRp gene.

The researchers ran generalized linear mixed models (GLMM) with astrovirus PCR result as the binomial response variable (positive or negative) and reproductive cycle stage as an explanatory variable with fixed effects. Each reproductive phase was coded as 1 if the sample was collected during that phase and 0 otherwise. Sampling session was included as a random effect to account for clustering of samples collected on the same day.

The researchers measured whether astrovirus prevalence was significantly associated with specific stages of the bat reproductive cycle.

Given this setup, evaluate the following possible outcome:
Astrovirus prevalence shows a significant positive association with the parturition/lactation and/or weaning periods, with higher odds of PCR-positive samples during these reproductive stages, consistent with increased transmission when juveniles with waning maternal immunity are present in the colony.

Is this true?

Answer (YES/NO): NO